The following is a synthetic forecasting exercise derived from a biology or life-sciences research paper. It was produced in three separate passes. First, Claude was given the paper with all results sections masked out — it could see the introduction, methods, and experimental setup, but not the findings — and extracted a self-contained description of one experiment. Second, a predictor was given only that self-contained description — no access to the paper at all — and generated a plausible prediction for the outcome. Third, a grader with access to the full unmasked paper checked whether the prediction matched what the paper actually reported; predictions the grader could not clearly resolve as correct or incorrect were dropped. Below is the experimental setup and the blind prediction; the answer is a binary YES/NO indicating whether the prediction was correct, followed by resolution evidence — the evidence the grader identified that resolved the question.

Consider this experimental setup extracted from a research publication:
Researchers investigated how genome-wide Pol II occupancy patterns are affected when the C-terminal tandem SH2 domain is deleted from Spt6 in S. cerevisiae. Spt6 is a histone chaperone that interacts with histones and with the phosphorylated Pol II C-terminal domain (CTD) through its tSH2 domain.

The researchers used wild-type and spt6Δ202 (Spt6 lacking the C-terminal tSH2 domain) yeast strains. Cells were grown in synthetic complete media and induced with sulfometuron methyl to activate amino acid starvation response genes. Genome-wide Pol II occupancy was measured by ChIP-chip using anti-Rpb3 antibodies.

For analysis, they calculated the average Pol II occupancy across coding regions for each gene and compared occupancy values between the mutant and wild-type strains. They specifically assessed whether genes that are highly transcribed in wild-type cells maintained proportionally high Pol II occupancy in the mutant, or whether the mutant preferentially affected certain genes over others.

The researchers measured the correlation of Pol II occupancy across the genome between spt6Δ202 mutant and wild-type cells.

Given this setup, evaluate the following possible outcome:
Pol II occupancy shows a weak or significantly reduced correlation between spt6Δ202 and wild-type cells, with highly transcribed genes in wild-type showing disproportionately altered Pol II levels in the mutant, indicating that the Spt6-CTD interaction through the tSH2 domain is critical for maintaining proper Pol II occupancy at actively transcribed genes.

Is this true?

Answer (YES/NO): YES